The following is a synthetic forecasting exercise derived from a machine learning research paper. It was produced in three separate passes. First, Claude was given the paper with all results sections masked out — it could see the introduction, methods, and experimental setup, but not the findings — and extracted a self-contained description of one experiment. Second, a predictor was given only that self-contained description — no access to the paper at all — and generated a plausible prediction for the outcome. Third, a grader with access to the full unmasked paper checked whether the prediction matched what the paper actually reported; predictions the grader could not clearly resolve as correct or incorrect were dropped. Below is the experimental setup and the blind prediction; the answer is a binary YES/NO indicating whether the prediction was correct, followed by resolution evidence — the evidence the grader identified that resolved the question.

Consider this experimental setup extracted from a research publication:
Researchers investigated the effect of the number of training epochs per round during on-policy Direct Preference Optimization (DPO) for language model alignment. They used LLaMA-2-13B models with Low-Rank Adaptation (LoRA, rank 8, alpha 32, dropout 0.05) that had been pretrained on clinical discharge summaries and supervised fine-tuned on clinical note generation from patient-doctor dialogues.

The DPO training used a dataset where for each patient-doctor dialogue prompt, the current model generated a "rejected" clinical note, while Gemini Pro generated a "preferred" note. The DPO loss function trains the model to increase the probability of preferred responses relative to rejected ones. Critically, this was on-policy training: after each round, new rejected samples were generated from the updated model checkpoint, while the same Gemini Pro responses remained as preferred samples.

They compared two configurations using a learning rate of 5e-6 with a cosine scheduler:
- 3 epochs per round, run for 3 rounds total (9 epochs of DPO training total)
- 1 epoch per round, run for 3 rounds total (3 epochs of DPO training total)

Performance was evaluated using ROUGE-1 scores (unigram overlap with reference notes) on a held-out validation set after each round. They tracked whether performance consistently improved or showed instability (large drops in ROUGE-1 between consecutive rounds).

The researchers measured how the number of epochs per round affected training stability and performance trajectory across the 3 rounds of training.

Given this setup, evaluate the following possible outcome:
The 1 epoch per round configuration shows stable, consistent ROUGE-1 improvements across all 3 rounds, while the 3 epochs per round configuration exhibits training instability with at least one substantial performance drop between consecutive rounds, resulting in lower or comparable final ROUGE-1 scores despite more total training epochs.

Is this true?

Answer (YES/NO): NO